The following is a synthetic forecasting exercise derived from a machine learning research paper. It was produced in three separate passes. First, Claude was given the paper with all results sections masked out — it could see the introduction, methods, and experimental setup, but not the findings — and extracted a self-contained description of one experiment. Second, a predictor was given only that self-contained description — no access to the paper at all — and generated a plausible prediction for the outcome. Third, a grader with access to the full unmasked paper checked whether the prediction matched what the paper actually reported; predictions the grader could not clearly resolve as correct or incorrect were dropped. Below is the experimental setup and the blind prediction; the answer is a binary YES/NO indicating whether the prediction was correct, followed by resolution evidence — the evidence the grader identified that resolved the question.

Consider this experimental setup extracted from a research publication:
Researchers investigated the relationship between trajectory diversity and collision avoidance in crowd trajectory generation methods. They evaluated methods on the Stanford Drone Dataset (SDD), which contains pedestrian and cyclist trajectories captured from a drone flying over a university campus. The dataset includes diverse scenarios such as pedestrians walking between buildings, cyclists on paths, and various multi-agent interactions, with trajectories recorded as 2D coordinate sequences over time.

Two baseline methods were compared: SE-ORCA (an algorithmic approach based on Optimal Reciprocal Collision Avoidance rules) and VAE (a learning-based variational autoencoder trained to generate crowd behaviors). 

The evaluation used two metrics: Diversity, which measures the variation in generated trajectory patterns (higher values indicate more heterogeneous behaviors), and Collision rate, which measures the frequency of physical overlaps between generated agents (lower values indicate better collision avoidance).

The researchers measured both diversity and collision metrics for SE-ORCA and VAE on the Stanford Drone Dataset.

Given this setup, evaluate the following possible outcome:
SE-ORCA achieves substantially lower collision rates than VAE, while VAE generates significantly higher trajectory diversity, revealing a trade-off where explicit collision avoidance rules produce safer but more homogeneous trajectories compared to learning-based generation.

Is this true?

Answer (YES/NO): NO